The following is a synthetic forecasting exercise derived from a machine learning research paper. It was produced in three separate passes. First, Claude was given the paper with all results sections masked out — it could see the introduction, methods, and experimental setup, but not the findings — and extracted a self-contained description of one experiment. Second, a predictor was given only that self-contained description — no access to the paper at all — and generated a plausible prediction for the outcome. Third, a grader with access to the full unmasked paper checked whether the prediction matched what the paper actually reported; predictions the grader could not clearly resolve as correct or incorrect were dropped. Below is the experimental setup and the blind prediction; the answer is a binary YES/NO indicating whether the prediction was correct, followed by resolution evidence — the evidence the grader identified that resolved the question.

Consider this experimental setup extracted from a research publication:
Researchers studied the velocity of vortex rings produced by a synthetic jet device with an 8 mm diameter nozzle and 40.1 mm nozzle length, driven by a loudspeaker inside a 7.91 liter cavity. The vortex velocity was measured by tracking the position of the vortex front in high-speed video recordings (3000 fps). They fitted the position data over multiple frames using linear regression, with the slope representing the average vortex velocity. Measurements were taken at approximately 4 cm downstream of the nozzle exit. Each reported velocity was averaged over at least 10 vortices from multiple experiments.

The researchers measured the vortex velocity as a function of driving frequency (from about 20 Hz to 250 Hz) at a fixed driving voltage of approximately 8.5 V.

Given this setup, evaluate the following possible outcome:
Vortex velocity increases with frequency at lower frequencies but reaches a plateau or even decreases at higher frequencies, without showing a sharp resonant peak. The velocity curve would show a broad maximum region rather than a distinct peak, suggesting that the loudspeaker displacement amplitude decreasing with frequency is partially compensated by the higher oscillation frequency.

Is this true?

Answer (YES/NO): NO